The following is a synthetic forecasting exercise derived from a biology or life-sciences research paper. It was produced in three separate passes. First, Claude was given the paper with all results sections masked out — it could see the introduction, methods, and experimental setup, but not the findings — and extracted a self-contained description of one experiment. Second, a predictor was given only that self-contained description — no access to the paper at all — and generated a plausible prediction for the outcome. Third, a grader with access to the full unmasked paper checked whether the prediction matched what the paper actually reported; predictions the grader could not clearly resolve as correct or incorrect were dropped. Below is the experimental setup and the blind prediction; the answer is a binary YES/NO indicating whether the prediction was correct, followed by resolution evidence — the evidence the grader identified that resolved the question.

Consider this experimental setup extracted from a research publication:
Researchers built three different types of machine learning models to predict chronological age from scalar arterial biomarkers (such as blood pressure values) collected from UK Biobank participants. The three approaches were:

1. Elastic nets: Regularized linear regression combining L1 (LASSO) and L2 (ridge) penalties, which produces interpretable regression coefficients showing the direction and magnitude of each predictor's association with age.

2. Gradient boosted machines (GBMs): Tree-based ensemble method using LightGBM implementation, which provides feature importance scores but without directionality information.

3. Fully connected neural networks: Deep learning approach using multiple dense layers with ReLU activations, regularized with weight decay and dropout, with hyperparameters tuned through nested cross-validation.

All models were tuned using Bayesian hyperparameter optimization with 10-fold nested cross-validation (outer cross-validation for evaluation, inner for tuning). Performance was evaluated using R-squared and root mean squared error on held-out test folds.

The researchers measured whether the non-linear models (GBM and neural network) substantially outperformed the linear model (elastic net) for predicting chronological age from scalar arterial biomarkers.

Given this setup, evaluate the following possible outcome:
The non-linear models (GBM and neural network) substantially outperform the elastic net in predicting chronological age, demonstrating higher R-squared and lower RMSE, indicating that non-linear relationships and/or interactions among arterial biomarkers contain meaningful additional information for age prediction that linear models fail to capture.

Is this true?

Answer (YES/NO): NO